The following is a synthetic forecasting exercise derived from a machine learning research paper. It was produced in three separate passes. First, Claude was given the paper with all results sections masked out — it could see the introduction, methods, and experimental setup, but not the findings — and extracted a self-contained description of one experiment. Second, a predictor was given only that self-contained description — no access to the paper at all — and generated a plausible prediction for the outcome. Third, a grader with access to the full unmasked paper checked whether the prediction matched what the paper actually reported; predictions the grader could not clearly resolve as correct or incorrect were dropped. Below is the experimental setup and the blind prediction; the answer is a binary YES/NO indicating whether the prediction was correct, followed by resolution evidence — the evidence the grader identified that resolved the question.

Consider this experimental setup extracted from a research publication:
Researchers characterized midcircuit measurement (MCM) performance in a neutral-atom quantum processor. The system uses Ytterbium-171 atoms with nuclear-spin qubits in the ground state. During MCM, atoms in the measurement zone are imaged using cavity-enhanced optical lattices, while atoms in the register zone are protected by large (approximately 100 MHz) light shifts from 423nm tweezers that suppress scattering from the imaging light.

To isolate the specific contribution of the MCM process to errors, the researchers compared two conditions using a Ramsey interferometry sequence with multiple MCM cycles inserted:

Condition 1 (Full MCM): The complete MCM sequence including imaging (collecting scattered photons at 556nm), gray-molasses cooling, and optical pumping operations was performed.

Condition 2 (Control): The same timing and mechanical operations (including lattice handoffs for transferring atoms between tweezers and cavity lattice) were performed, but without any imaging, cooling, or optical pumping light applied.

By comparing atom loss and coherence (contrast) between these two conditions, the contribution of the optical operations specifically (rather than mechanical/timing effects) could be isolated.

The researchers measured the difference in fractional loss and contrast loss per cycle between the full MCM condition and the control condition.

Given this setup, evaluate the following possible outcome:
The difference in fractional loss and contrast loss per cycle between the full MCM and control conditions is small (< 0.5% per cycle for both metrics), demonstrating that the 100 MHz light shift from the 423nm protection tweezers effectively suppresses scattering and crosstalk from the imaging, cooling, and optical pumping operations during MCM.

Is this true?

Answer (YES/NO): NO